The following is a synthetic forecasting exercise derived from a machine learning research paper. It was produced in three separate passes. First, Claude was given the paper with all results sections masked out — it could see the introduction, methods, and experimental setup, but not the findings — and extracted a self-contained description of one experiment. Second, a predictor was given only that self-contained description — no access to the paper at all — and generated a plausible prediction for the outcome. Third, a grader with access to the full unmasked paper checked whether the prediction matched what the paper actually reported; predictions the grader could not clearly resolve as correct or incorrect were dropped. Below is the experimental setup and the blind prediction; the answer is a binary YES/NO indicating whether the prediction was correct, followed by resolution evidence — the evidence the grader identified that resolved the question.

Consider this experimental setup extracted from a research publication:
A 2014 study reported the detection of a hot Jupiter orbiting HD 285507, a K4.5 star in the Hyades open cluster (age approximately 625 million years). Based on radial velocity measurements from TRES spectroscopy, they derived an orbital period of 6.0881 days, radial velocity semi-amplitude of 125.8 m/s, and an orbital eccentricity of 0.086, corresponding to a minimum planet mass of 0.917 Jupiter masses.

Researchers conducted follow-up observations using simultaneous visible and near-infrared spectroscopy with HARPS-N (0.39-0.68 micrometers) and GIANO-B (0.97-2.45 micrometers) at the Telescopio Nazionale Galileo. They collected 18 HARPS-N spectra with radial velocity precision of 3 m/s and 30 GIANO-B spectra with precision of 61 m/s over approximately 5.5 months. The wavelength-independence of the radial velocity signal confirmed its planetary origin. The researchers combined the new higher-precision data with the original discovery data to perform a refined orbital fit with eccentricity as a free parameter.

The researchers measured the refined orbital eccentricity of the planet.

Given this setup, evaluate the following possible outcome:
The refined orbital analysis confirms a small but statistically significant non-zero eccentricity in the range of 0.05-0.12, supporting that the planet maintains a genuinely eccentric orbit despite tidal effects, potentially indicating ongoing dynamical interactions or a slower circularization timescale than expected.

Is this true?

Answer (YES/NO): NO